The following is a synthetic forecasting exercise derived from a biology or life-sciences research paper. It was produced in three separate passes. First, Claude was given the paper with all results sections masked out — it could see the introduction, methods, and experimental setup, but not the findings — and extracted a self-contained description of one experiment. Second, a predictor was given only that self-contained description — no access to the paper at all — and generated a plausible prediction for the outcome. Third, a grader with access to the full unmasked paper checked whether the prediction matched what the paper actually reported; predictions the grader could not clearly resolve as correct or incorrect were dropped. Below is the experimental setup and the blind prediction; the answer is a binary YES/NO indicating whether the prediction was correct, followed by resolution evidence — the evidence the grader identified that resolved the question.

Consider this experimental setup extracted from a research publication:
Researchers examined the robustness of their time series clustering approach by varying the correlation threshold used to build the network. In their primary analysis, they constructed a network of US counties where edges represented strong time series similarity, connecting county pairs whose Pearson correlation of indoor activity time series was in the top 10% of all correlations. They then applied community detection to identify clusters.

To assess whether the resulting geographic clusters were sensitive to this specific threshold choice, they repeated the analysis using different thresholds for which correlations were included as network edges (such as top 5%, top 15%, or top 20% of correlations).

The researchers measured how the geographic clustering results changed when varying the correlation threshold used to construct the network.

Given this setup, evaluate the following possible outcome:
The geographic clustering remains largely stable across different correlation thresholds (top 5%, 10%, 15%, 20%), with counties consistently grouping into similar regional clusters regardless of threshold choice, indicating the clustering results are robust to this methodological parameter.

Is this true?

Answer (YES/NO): YES